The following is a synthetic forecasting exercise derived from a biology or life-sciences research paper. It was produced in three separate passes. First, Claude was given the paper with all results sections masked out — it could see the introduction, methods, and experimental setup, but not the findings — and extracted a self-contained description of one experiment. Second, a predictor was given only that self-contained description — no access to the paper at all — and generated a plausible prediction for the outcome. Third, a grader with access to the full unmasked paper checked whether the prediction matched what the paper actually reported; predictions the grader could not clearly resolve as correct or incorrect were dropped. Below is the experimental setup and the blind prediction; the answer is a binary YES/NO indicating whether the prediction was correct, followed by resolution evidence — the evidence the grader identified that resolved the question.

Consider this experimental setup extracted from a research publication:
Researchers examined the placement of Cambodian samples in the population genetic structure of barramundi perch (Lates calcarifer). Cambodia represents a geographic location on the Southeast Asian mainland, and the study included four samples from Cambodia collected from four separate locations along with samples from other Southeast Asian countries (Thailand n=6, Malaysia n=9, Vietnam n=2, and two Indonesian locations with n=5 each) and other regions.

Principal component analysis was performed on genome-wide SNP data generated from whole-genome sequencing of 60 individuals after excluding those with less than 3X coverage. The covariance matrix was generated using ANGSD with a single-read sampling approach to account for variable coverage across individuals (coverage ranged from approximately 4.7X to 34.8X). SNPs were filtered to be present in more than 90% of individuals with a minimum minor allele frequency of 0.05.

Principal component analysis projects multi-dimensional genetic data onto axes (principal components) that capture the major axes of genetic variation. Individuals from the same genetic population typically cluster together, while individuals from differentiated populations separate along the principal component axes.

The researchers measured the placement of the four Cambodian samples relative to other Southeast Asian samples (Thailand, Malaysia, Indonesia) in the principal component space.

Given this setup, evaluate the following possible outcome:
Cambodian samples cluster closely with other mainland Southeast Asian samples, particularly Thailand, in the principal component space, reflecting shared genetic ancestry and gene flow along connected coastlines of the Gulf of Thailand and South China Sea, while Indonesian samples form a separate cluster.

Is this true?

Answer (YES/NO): NO